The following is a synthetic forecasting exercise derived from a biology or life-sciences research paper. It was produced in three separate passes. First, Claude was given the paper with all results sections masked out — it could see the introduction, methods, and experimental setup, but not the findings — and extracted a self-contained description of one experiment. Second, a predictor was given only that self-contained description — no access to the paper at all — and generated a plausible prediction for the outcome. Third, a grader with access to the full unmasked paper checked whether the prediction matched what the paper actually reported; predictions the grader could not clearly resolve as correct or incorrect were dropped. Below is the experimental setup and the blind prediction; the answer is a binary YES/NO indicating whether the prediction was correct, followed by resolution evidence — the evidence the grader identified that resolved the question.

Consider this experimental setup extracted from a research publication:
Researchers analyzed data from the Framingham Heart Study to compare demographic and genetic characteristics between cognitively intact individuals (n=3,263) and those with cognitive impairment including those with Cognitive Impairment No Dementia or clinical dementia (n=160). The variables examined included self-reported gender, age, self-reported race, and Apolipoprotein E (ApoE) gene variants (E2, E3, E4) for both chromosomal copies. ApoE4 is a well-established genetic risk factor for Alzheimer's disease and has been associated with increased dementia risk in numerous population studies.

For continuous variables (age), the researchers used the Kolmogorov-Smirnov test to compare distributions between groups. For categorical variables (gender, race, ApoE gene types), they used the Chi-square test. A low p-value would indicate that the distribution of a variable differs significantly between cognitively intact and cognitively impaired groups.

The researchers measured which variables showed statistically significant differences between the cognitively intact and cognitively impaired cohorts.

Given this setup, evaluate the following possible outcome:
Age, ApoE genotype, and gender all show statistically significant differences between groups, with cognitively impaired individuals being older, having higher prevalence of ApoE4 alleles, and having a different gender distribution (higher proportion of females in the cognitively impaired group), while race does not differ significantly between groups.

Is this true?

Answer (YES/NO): NO